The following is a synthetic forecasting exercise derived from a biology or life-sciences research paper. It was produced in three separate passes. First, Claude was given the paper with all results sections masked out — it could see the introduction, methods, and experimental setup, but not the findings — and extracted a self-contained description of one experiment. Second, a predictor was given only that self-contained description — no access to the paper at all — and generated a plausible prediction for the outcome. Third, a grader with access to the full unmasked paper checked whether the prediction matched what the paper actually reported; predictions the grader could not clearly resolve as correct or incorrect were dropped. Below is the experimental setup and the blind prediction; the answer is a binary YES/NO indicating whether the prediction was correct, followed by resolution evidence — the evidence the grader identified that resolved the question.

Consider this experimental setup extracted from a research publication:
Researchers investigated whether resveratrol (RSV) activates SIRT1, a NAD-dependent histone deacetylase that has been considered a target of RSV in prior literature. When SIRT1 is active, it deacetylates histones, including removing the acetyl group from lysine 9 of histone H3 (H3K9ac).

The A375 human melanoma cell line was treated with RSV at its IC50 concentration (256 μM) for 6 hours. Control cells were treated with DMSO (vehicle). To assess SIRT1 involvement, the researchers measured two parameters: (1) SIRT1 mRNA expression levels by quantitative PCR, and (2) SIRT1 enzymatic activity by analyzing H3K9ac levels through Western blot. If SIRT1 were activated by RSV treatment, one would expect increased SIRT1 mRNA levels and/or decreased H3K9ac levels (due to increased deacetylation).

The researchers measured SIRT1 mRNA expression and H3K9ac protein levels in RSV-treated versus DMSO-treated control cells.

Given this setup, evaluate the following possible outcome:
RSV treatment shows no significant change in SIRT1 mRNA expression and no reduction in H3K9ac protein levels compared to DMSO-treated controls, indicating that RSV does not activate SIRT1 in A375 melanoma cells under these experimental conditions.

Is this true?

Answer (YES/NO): YES